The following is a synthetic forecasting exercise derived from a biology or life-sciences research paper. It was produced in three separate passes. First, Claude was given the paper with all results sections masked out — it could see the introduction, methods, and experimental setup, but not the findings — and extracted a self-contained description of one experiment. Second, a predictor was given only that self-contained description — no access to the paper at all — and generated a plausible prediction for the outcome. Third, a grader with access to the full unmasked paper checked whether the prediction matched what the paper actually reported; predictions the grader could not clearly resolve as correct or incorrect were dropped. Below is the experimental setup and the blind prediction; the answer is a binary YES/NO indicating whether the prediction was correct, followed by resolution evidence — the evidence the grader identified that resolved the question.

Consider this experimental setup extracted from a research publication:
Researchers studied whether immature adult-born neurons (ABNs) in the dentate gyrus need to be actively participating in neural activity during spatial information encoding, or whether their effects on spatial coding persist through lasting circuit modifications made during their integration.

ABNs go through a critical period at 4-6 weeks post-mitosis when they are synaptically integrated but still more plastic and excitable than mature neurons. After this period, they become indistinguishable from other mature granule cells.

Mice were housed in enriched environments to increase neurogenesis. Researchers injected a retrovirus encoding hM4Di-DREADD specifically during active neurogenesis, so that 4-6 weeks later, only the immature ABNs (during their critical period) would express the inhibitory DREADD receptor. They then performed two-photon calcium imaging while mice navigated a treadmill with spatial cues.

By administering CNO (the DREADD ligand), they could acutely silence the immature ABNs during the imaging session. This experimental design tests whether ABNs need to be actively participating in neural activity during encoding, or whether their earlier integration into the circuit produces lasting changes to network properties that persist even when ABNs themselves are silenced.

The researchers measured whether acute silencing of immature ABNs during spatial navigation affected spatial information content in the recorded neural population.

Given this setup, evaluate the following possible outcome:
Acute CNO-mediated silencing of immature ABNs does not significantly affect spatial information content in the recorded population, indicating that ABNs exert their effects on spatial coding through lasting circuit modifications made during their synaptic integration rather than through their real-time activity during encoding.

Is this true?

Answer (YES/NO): NO